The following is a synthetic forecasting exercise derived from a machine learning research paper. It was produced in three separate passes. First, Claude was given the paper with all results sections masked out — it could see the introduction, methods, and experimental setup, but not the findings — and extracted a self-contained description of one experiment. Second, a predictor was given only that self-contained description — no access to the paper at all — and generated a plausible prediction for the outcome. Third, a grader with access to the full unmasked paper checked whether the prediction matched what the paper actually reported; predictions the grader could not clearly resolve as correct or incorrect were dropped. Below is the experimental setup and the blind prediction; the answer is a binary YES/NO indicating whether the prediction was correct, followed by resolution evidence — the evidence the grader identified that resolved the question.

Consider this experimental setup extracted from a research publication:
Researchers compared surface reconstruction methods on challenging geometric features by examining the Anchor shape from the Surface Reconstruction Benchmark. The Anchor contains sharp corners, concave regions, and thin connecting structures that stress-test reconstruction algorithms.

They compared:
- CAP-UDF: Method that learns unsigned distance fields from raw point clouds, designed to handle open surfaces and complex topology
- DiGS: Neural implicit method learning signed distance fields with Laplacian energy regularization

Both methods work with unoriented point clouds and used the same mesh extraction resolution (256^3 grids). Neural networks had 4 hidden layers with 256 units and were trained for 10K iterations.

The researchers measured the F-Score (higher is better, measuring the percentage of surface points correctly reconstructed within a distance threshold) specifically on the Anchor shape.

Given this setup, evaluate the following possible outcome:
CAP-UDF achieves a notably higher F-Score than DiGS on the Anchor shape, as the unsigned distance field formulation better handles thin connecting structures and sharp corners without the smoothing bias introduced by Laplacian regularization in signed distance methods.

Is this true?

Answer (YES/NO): NO